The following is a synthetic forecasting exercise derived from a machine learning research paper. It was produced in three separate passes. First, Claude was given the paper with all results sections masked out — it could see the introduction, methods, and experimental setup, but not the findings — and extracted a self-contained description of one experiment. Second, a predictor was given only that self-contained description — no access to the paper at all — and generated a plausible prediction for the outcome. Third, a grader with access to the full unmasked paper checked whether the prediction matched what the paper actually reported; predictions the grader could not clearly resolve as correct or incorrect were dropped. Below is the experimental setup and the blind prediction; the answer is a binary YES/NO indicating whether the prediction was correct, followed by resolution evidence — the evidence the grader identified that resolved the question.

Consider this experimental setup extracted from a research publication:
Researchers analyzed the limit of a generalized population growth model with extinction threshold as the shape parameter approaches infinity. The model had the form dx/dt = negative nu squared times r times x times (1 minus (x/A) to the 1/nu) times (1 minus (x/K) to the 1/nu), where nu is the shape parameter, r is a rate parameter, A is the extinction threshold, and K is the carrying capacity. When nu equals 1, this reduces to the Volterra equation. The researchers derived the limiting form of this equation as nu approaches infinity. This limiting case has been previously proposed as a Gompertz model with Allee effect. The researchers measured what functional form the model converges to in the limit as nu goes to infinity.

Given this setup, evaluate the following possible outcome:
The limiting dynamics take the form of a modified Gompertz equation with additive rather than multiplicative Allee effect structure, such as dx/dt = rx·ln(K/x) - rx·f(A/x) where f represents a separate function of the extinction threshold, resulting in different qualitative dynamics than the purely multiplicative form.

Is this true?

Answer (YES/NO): NO